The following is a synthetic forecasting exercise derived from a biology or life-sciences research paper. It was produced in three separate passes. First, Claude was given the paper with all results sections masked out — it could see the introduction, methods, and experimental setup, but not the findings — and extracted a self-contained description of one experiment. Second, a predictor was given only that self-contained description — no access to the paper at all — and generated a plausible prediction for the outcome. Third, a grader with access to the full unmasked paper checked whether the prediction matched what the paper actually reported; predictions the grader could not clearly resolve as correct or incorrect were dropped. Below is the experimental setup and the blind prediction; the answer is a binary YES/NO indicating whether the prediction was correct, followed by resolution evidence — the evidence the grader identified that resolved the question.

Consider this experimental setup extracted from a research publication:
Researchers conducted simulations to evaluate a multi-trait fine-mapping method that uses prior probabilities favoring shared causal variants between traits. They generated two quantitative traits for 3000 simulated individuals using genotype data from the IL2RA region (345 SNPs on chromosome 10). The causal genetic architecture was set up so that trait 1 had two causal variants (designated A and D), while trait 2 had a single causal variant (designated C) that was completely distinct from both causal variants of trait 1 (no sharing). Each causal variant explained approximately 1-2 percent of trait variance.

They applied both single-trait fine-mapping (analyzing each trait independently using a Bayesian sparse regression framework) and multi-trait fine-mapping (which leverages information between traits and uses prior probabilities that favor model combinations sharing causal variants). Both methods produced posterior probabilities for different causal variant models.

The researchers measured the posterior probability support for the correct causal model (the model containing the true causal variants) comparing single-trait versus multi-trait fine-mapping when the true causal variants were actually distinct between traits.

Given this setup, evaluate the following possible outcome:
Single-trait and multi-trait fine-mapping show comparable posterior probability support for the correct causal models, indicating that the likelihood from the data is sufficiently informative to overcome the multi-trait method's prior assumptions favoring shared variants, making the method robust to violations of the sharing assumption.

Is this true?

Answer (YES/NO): YES